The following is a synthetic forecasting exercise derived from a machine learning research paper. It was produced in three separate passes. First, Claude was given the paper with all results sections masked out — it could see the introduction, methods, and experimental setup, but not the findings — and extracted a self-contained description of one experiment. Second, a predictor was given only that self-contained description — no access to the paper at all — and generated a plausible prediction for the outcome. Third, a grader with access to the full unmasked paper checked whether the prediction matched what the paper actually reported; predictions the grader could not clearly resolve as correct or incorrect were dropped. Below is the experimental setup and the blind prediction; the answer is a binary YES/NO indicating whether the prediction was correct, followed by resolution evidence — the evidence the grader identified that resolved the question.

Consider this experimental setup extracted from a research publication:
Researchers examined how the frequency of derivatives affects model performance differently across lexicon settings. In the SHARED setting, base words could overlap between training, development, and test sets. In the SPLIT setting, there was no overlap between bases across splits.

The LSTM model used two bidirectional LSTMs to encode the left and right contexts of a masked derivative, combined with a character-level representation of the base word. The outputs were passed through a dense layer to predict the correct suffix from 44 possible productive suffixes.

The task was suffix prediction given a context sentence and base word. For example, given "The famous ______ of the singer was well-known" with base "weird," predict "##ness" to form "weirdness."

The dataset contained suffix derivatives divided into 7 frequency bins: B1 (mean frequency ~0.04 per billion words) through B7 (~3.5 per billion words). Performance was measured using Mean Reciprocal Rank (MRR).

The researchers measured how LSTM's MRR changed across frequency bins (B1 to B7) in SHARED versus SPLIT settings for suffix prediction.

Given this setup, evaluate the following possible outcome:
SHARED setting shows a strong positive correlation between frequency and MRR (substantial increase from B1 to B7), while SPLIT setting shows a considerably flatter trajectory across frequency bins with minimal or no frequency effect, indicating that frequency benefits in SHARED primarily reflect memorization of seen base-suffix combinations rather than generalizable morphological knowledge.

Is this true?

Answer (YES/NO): NO